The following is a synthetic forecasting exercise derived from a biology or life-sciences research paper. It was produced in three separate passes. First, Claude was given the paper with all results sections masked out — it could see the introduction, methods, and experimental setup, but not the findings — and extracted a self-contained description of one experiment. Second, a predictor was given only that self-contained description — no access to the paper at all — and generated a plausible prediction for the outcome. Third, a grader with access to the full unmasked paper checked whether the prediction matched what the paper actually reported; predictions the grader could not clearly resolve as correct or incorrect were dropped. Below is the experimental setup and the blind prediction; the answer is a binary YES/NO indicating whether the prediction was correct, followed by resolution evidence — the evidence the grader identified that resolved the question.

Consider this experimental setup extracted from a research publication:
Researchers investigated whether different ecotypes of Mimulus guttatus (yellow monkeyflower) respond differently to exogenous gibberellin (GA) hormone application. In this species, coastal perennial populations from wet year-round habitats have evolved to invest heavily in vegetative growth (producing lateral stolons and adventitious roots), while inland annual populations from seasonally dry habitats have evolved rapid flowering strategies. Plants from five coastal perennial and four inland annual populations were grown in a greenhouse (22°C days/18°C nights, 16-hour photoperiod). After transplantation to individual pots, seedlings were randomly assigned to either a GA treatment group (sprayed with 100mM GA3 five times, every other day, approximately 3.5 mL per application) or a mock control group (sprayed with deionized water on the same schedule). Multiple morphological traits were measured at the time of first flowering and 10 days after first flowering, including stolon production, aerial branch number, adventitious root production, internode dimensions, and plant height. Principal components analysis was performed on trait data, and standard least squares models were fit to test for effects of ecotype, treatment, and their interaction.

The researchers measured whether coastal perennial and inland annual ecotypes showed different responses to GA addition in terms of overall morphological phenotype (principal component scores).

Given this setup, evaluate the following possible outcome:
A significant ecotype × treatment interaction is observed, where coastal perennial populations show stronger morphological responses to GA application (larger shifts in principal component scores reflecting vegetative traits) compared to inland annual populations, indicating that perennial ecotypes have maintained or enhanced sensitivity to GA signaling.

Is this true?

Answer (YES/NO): YES